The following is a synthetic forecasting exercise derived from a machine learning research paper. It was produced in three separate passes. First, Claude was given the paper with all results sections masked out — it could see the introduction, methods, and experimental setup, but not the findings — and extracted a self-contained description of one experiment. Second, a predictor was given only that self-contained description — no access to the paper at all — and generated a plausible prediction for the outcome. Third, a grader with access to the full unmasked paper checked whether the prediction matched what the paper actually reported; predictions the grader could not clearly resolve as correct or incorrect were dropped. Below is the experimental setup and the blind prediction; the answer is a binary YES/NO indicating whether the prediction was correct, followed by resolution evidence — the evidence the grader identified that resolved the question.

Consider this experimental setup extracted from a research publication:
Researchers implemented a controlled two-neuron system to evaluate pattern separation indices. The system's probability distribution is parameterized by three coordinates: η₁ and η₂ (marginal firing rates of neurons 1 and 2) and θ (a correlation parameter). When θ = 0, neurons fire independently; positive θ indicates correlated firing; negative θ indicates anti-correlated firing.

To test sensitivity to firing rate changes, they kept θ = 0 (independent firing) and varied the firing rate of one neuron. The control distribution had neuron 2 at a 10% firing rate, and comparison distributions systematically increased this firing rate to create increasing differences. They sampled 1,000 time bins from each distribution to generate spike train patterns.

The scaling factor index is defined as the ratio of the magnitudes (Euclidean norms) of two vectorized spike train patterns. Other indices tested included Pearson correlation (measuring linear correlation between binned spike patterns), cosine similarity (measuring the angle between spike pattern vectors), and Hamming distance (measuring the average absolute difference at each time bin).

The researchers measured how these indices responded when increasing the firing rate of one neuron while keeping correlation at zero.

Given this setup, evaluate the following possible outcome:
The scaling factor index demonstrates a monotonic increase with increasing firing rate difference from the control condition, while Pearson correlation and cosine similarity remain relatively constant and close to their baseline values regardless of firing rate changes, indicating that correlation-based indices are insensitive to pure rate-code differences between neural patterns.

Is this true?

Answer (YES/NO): NO